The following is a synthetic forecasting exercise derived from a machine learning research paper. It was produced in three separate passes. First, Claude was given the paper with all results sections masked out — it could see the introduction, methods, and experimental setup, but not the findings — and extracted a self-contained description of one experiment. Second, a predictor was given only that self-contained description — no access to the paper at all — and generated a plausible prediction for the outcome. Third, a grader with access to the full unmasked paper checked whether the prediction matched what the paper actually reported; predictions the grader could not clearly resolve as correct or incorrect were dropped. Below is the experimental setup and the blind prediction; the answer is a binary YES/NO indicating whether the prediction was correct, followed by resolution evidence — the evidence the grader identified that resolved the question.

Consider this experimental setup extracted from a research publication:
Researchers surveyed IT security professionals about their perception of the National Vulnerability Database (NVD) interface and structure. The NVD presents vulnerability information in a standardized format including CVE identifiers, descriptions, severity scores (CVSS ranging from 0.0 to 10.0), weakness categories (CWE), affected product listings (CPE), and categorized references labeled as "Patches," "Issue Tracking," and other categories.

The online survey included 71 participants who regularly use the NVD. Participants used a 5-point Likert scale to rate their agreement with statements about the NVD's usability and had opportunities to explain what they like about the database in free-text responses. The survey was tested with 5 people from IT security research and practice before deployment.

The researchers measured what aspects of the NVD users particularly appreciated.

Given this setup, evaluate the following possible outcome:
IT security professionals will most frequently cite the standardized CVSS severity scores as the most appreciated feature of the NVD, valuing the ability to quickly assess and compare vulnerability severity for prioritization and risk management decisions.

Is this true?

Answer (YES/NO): NO